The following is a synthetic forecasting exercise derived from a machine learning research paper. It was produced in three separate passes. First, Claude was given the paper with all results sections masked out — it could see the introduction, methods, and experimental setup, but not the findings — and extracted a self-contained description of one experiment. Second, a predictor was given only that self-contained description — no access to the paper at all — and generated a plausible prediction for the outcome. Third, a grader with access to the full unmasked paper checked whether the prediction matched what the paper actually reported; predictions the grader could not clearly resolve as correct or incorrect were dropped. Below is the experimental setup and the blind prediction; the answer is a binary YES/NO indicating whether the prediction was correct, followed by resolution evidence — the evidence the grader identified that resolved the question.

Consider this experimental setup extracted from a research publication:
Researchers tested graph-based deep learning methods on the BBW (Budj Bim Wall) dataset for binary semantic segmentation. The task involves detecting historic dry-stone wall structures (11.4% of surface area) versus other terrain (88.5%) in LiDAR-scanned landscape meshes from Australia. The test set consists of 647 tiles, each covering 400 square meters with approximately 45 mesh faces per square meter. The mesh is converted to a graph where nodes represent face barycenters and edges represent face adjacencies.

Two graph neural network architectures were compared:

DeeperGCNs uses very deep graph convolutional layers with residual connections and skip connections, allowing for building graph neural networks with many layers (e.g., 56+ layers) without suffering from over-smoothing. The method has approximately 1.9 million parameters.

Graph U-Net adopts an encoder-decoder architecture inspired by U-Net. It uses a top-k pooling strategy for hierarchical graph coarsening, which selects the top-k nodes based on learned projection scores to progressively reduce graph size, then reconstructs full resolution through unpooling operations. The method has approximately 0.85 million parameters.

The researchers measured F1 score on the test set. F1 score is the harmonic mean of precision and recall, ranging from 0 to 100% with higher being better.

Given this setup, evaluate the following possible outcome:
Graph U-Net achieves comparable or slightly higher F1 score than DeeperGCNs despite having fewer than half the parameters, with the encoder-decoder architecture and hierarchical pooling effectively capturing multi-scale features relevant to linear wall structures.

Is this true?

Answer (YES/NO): NO